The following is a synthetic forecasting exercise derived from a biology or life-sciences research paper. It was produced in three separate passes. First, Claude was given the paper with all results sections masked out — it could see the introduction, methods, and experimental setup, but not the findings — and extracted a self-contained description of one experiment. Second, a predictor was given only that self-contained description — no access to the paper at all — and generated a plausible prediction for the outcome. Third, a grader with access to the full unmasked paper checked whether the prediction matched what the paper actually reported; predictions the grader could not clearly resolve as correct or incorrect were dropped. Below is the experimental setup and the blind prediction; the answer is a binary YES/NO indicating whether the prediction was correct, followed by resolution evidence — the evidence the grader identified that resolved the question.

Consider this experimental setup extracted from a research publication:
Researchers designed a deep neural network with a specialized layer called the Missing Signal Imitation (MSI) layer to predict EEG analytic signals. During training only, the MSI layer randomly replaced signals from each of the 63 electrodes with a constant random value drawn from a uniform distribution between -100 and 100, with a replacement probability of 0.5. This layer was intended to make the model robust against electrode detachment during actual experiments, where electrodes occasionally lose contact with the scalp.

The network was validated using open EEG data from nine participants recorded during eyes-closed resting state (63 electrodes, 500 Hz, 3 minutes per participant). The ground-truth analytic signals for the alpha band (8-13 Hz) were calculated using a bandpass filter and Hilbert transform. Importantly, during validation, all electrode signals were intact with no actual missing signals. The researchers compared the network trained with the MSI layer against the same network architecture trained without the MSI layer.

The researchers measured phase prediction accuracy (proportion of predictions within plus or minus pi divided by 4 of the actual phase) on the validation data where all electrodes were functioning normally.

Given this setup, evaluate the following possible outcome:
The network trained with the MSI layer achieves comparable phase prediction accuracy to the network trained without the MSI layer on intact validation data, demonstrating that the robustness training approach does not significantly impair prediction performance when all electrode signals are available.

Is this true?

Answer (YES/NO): NO